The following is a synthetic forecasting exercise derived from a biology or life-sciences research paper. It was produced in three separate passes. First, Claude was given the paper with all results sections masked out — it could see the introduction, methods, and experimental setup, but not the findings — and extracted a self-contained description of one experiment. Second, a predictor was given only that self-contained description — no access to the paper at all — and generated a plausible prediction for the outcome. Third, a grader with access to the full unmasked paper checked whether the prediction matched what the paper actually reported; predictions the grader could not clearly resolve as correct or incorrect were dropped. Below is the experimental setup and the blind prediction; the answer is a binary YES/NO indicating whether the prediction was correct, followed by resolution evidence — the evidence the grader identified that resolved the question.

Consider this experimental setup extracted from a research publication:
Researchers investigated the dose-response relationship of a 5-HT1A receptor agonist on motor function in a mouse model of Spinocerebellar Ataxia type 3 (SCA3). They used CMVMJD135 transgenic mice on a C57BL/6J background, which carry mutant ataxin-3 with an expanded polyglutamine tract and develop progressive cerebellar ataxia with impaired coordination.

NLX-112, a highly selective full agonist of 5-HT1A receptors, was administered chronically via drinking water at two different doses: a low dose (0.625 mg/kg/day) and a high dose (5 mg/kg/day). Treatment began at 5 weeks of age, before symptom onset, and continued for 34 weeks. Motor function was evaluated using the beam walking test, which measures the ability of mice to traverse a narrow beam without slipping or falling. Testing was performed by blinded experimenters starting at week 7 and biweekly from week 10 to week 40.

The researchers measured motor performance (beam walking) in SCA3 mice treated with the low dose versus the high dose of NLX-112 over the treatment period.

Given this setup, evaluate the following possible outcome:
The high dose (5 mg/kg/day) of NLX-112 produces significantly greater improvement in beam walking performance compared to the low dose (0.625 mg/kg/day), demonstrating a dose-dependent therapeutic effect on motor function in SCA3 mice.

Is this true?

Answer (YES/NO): YES